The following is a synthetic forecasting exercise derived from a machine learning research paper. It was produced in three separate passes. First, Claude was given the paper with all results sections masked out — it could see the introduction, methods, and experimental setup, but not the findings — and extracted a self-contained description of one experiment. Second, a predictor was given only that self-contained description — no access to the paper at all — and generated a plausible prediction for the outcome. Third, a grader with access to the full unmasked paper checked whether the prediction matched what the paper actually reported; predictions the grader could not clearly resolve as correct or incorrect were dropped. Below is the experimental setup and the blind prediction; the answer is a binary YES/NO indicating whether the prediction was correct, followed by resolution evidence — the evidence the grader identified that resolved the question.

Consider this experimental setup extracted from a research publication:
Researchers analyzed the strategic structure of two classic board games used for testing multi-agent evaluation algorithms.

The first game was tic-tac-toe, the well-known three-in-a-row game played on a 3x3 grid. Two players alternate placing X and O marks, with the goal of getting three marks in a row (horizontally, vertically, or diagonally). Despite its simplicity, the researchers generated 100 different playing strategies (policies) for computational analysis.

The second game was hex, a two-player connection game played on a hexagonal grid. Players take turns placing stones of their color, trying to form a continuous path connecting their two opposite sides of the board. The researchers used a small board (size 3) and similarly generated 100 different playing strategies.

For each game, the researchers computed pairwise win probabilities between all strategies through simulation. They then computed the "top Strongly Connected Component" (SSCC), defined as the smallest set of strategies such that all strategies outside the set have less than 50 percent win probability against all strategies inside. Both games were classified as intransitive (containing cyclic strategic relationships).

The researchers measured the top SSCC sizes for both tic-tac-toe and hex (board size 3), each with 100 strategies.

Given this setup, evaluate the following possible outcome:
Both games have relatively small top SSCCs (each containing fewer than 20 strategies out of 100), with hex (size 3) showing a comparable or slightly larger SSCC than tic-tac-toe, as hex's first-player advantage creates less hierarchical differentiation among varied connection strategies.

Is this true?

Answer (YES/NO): YES